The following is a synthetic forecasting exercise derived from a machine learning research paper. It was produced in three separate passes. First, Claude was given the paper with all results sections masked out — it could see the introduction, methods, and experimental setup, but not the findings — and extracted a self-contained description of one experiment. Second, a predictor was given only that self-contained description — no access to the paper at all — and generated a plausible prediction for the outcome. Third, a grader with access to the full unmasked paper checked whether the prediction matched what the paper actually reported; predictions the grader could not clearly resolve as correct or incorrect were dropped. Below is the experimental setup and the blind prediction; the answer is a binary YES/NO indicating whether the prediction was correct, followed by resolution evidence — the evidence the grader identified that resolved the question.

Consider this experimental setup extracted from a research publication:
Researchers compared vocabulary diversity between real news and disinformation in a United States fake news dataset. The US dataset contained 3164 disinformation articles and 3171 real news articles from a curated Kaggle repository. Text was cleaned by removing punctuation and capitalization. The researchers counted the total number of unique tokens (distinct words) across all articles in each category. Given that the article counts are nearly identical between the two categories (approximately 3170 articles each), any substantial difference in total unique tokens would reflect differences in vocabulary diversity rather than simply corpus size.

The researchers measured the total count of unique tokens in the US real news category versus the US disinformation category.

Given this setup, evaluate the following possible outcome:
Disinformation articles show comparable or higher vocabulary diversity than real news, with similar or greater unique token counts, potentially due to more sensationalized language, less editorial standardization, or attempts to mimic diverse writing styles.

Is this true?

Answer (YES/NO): NO